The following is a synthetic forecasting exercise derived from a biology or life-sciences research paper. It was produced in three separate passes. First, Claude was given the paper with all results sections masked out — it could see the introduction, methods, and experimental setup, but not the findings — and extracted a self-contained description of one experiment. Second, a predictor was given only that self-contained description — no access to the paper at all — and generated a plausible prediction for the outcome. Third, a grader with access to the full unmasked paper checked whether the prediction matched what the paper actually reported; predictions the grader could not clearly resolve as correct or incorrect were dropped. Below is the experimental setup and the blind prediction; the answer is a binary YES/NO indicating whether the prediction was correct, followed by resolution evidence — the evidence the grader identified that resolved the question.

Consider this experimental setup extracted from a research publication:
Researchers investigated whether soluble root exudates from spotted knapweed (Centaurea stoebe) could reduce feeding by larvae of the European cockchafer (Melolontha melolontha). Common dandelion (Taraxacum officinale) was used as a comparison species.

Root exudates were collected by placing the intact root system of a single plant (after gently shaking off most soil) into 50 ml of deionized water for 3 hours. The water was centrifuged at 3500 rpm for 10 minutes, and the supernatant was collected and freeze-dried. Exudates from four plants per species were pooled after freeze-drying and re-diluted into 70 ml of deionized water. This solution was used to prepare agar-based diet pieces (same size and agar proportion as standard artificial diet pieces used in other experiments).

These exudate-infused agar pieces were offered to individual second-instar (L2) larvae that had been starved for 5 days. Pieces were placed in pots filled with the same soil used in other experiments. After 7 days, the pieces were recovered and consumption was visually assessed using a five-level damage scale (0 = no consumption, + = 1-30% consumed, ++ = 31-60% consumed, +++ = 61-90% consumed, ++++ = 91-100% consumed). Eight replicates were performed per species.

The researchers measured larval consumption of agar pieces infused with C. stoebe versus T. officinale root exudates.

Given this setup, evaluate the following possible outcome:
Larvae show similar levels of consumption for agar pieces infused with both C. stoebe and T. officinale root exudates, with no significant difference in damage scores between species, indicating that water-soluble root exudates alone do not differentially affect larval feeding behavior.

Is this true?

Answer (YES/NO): YES